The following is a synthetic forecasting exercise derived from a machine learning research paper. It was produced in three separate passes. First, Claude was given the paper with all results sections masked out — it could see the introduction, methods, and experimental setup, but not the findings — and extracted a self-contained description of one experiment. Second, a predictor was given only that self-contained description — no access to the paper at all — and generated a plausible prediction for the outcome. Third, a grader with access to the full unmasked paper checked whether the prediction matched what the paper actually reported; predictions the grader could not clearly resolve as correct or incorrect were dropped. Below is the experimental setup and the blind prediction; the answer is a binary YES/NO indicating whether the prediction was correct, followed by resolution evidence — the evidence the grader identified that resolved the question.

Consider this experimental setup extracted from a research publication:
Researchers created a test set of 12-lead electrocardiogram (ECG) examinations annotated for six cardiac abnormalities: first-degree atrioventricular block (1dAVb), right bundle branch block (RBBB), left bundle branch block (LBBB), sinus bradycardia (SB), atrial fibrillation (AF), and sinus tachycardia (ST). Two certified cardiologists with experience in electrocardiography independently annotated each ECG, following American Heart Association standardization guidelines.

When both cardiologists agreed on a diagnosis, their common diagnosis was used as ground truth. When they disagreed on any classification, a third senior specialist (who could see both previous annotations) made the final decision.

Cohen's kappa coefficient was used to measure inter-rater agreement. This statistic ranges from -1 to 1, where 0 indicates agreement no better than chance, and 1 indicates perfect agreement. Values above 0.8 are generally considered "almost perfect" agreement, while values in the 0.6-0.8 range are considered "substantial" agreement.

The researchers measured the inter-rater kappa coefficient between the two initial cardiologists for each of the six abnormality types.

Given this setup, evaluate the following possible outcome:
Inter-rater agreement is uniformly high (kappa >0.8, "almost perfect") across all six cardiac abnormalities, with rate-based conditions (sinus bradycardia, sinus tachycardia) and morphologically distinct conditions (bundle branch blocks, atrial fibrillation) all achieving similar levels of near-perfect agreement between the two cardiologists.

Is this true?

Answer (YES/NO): NO